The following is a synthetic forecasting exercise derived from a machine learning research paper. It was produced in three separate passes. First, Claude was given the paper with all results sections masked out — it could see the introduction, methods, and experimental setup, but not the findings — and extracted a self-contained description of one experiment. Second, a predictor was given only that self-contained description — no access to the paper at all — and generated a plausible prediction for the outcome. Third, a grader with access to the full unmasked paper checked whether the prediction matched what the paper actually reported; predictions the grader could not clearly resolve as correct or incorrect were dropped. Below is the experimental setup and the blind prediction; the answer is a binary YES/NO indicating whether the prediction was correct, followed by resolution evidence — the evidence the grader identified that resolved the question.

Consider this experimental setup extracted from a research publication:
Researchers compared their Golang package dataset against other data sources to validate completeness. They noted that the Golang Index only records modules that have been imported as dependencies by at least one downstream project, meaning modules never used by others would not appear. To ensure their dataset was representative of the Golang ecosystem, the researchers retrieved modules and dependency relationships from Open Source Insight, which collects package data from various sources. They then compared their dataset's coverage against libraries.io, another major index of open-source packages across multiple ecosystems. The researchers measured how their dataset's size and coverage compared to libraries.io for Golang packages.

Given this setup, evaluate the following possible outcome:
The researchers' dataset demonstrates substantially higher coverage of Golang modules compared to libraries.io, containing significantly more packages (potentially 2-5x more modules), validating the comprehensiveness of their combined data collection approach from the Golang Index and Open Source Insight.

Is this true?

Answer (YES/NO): NO